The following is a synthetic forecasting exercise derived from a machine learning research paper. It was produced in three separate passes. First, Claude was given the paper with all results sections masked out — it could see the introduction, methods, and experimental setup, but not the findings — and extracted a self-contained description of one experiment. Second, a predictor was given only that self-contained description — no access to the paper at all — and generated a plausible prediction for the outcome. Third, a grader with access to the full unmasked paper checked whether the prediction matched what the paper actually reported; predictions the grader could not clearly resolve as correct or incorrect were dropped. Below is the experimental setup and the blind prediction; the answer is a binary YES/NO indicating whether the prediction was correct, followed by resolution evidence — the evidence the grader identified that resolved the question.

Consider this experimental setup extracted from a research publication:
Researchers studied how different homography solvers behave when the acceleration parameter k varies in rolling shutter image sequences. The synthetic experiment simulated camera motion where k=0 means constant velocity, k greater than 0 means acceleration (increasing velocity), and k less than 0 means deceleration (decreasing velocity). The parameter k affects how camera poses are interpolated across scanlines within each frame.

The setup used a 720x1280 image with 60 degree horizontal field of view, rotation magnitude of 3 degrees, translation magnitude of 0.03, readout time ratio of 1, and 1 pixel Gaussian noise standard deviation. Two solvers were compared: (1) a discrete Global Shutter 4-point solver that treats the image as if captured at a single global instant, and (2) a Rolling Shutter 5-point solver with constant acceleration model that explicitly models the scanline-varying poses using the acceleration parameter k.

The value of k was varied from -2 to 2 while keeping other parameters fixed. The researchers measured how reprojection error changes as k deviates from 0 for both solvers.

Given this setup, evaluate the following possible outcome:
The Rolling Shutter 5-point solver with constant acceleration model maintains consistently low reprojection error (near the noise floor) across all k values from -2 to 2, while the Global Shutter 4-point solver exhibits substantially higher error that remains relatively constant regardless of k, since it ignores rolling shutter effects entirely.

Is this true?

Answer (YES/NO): NO